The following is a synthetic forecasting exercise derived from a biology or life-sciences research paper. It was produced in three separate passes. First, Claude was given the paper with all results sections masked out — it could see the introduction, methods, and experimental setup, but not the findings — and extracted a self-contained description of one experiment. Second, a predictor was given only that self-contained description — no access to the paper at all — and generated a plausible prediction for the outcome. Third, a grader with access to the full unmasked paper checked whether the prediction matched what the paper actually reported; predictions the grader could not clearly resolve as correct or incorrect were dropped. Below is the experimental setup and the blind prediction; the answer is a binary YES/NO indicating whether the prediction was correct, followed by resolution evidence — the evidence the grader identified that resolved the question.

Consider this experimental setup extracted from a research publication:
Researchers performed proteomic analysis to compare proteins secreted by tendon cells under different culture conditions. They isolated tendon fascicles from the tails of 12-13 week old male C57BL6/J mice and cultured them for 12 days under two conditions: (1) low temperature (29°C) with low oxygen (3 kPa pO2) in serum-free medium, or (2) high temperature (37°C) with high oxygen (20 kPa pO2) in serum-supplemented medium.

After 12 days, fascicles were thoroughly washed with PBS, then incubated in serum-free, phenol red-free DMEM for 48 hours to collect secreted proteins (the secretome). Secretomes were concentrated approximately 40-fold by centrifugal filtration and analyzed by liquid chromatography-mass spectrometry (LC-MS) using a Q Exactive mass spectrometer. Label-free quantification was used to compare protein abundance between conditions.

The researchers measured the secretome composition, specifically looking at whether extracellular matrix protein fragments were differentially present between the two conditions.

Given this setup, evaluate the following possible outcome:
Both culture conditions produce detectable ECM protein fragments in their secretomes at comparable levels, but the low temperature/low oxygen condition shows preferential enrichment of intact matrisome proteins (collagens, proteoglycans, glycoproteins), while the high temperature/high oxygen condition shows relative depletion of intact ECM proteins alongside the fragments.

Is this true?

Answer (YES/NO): NO